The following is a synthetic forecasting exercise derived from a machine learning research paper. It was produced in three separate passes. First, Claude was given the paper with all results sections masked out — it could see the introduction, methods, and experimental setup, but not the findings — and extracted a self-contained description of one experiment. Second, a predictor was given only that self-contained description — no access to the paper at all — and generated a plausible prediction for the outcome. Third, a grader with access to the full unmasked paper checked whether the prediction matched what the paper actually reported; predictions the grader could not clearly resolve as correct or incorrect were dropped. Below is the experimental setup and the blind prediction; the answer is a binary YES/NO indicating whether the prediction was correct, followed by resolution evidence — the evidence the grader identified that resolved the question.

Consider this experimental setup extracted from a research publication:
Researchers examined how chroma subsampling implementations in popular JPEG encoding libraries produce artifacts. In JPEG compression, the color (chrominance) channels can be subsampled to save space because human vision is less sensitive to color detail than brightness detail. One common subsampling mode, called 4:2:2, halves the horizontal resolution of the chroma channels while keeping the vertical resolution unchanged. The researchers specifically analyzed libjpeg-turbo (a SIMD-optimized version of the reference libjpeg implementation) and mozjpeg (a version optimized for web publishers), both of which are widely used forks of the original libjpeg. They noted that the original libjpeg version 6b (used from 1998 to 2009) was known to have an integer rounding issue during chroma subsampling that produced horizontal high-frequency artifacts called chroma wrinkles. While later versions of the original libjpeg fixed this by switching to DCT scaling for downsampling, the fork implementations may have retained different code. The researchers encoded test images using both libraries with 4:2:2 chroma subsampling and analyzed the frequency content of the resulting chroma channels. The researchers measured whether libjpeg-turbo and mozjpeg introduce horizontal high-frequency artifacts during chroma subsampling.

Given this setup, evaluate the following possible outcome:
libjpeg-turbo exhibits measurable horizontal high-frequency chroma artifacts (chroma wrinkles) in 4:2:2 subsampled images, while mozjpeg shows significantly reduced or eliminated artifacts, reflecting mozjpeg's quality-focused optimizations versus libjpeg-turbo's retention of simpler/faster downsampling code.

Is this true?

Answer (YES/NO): NO